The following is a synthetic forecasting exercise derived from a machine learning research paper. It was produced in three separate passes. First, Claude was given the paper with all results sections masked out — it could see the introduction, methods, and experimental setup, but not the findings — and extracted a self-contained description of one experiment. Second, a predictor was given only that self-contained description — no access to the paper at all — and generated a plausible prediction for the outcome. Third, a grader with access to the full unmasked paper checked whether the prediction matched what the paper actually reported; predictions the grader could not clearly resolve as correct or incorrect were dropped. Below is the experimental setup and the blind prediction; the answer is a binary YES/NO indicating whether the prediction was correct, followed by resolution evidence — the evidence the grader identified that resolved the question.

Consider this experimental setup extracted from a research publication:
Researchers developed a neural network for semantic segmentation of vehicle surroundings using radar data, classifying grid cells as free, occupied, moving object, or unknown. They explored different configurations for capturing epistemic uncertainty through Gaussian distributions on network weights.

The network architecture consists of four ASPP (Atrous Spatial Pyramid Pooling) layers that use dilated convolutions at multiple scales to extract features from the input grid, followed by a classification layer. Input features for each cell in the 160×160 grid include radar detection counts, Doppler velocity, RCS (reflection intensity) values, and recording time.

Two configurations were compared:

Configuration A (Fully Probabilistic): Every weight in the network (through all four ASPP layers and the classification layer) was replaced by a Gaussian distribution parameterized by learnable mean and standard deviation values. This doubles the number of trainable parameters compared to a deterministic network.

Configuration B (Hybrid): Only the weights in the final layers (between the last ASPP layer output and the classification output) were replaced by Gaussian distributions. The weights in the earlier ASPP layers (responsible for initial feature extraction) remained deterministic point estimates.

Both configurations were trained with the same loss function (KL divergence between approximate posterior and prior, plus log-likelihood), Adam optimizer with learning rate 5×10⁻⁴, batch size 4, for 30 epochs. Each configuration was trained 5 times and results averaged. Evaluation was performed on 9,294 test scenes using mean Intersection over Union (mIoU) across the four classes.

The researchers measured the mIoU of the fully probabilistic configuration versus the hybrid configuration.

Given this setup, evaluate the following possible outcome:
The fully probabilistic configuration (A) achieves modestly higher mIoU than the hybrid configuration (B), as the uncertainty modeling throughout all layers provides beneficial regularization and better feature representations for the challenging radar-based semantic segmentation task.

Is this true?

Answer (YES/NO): YES